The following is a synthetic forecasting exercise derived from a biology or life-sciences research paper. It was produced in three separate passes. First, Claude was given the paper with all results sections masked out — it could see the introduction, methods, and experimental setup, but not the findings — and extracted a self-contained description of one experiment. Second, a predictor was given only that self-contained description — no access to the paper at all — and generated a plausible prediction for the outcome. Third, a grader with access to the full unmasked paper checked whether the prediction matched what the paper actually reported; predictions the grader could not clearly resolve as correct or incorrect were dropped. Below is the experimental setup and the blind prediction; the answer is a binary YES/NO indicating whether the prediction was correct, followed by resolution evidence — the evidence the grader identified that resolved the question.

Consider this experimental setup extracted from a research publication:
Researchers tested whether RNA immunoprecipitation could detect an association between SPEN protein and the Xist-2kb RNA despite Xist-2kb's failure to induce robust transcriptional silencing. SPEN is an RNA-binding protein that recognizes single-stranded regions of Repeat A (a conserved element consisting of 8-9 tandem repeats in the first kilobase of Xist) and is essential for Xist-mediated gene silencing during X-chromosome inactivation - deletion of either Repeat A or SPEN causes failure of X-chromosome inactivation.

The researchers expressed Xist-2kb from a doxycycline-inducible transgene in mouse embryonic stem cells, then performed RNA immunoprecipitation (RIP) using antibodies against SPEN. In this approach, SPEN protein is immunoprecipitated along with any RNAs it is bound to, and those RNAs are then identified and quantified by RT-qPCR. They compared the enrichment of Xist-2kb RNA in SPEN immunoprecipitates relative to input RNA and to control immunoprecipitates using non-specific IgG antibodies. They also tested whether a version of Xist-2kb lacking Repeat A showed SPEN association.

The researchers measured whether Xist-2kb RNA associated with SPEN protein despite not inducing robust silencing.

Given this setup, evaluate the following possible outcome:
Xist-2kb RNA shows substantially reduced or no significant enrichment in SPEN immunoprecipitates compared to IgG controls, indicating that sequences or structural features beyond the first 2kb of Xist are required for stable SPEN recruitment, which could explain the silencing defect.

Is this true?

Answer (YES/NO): NO